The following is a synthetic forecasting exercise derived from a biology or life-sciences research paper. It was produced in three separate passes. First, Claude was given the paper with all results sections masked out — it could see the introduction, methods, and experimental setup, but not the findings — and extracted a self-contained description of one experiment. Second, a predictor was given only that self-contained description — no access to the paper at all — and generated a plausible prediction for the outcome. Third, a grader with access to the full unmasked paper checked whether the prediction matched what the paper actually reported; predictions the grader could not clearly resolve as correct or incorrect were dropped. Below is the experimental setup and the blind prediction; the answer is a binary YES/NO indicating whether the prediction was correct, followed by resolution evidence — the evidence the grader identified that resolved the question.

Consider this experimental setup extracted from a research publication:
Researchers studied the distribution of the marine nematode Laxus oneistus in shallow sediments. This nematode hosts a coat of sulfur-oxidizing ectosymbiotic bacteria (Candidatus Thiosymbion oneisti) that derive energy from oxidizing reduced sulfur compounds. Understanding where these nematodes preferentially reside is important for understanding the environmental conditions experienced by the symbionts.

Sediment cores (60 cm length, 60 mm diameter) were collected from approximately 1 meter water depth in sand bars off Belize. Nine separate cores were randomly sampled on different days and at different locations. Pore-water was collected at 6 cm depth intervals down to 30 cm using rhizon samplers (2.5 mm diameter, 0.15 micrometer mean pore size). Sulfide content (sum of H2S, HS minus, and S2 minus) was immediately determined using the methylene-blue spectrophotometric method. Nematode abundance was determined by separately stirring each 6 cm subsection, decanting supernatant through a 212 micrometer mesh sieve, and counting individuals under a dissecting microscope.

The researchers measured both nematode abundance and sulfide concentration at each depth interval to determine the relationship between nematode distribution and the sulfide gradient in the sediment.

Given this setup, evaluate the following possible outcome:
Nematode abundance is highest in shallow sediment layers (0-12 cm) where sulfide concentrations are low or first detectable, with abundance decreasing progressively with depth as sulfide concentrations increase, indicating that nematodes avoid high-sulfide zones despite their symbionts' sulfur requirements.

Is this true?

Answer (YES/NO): NO